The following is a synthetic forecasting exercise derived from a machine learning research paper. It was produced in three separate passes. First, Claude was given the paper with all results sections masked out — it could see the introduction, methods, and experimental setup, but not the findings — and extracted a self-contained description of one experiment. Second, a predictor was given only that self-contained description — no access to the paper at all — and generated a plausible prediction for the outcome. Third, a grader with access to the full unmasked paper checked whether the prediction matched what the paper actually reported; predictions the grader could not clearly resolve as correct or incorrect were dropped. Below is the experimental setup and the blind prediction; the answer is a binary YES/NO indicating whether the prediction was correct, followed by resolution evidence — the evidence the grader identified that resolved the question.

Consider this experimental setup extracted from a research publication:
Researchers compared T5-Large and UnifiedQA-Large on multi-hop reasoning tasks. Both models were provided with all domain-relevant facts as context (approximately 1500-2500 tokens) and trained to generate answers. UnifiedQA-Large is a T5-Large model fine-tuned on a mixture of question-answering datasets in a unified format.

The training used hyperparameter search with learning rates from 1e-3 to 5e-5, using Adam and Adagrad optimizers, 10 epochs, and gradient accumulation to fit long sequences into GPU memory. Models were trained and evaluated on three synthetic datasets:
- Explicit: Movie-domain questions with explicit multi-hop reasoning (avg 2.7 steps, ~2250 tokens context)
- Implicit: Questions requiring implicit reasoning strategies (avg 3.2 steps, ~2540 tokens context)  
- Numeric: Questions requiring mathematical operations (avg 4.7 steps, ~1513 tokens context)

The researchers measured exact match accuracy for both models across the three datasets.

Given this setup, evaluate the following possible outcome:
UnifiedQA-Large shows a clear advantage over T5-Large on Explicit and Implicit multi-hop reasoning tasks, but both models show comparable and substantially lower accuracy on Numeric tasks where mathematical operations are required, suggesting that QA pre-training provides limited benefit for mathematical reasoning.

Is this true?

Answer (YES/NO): NO